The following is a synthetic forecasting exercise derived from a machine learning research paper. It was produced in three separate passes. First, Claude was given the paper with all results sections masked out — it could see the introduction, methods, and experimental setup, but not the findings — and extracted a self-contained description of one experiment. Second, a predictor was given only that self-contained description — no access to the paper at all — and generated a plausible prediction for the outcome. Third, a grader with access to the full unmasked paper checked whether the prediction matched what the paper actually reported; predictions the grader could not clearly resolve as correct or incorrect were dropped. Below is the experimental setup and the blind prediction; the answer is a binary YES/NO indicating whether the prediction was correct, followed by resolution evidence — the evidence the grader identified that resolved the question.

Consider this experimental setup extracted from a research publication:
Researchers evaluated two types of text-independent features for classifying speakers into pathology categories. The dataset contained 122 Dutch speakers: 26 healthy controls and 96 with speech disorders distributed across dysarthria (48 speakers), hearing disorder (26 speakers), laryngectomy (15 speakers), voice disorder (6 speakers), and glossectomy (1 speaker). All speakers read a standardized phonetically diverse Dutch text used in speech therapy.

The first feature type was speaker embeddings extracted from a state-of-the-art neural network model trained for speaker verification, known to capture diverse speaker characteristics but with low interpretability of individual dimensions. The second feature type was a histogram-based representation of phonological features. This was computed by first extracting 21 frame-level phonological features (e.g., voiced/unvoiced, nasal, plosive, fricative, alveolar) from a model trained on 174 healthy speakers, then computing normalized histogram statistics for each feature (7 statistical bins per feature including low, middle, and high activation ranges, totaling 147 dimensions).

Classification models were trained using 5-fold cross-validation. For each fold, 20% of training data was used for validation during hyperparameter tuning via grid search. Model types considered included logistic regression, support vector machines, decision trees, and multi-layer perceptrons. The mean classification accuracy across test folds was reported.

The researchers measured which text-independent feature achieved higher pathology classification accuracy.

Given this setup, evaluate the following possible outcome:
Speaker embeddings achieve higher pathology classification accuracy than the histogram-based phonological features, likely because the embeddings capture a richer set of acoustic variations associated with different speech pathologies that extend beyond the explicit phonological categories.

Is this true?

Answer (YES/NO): YES